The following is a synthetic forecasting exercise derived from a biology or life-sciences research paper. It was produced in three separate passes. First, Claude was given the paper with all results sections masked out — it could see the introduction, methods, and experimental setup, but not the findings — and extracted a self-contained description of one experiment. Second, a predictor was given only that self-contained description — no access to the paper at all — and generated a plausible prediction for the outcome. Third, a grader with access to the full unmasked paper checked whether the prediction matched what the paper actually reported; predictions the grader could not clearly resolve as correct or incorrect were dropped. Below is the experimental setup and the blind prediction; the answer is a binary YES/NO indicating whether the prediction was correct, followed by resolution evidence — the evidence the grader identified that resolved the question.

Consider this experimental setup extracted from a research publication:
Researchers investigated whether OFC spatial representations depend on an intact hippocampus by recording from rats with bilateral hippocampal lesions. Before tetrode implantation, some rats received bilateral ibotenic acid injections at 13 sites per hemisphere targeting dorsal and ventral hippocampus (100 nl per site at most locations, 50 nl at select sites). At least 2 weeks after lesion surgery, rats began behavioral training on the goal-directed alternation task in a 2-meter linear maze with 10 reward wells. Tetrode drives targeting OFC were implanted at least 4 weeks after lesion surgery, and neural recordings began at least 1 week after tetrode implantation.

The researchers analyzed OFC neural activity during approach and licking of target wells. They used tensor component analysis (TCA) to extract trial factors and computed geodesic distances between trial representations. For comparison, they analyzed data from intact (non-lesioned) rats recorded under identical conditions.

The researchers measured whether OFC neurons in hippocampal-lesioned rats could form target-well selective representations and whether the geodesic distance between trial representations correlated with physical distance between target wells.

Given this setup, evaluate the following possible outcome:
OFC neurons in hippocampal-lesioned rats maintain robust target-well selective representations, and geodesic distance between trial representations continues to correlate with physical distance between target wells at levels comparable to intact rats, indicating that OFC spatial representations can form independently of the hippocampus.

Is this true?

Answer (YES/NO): YES